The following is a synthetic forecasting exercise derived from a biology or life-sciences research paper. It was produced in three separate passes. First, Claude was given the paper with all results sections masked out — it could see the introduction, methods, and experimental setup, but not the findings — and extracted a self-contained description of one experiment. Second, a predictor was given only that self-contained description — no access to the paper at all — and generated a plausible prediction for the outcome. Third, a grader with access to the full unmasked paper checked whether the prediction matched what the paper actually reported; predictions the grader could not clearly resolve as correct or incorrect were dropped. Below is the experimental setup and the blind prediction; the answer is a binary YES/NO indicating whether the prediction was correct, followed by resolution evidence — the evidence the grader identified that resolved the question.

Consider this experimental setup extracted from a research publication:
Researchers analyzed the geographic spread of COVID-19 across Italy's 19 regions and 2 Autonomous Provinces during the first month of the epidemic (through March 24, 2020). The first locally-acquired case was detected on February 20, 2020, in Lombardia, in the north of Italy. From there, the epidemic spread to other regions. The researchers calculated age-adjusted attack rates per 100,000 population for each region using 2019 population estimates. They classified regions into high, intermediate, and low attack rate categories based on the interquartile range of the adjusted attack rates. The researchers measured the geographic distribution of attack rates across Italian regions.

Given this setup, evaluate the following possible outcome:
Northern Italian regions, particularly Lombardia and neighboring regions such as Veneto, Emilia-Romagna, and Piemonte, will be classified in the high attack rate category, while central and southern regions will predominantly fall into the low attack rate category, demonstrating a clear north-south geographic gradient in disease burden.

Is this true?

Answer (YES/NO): NO